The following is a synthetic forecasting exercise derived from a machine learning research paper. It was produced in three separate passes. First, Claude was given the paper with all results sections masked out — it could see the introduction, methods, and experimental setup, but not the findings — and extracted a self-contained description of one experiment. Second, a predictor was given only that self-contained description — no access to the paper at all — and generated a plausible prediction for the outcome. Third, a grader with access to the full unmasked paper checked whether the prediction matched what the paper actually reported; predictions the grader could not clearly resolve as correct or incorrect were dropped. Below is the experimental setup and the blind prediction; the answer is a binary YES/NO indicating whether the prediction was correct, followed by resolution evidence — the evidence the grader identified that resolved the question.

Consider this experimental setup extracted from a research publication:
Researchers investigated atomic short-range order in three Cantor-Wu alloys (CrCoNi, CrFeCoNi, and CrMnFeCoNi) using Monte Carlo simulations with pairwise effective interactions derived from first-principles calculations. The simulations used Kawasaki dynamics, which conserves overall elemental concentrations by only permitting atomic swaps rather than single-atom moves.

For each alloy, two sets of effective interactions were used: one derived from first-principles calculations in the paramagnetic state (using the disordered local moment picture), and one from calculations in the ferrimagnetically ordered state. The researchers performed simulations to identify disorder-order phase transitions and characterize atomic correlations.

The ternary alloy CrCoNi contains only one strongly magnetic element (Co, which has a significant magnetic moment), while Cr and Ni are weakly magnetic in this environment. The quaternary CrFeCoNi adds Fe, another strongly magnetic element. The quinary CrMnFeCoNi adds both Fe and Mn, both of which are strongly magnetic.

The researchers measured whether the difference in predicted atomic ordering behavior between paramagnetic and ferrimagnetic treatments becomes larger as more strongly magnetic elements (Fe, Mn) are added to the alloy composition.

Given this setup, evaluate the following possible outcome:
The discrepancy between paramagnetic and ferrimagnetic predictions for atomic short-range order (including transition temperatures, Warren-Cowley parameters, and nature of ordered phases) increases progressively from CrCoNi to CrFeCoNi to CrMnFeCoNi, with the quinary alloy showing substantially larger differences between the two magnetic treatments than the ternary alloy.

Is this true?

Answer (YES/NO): NO